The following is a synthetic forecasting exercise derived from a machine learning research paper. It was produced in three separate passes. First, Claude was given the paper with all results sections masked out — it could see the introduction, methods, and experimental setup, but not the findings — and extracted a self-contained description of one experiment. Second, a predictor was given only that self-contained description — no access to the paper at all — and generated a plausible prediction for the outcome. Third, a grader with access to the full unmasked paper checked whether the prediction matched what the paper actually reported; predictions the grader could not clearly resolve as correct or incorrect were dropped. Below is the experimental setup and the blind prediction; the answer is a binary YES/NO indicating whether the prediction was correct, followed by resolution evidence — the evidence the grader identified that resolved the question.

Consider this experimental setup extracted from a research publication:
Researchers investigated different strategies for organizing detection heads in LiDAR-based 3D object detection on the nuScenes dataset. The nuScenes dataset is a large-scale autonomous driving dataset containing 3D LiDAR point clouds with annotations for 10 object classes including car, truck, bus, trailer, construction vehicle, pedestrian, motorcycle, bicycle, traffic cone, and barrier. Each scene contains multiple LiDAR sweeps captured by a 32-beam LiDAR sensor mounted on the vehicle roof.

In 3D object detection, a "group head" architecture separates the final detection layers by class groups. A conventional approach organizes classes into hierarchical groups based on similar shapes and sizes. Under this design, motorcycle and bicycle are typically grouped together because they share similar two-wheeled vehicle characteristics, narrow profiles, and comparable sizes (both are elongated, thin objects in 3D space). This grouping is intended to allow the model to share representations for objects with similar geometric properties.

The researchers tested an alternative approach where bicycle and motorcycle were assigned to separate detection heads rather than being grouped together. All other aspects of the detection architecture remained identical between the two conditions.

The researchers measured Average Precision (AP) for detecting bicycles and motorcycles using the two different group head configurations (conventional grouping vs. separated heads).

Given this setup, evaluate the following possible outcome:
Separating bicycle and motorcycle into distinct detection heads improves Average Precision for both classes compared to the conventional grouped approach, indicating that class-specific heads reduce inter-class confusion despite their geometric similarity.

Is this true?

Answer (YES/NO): YES